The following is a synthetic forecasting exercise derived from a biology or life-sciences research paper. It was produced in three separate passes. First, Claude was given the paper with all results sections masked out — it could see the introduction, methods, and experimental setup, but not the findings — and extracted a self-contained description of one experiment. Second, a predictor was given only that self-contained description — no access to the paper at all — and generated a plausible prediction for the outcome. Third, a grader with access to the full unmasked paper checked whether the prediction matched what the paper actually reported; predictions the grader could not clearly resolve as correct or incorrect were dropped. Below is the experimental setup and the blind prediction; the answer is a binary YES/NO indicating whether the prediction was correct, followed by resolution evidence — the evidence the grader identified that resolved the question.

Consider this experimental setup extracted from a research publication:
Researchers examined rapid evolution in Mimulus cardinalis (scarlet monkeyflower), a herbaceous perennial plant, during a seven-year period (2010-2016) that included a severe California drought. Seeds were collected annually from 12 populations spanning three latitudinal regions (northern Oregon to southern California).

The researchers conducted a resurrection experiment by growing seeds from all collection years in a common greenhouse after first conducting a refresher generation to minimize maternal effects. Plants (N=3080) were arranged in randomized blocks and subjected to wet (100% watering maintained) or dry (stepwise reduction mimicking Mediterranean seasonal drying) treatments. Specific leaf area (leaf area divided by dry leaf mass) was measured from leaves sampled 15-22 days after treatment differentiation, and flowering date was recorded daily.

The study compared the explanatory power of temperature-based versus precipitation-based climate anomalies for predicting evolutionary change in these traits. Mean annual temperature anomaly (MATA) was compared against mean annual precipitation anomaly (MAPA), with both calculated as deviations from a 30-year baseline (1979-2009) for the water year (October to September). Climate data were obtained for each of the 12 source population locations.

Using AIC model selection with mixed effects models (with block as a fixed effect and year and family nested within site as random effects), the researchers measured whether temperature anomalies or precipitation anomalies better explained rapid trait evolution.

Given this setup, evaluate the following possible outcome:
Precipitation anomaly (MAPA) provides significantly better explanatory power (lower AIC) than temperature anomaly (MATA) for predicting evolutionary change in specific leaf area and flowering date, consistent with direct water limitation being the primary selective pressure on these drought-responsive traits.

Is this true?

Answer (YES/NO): YES